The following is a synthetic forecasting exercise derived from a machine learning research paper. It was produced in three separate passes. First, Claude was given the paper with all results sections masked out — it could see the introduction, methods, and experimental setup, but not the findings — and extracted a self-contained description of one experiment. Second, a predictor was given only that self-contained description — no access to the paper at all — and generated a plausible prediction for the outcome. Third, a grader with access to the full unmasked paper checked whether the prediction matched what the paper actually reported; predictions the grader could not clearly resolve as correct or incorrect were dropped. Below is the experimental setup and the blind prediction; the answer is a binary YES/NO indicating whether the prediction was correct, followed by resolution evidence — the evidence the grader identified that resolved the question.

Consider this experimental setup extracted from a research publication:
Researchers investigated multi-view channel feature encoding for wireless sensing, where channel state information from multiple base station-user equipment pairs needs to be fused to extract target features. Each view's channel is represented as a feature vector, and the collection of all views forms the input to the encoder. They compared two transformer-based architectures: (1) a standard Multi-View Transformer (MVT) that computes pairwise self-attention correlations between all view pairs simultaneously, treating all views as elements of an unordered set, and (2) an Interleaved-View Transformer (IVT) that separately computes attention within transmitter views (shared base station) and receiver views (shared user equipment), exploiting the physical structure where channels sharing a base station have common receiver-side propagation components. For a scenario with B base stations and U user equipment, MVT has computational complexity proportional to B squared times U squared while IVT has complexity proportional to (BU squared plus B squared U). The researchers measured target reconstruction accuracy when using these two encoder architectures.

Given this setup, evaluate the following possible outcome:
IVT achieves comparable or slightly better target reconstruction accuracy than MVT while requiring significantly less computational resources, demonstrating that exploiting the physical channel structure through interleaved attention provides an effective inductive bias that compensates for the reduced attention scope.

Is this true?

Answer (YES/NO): NO